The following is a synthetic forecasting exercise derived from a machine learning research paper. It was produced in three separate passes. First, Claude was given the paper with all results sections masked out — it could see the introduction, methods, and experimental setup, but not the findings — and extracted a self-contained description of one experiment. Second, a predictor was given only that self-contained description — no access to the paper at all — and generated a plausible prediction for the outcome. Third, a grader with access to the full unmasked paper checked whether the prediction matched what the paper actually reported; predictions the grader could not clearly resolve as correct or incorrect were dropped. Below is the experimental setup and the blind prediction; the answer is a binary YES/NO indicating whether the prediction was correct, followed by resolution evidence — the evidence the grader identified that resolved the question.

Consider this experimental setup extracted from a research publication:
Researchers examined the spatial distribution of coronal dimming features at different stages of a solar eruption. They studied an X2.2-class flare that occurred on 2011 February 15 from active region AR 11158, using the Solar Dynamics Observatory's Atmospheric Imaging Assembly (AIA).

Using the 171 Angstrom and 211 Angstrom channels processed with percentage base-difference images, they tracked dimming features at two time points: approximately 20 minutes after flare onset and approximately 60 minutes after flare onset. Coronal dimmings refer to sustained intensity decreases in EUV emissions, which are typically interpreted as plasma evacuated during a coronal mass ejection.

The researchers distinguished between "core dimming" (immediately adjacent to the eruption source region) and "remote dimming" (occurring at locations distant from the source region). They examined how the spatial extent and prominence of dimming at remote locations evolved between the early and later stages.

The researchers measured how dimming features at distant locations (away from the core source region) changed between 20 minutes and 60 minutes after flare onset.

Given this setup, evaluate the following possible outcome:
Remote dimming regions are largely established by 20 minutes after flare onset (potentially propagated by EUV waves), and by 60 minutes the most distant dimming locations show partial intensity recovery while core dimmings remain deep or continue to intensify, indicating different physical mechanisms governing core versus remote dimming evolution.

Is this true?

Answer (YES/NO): NO